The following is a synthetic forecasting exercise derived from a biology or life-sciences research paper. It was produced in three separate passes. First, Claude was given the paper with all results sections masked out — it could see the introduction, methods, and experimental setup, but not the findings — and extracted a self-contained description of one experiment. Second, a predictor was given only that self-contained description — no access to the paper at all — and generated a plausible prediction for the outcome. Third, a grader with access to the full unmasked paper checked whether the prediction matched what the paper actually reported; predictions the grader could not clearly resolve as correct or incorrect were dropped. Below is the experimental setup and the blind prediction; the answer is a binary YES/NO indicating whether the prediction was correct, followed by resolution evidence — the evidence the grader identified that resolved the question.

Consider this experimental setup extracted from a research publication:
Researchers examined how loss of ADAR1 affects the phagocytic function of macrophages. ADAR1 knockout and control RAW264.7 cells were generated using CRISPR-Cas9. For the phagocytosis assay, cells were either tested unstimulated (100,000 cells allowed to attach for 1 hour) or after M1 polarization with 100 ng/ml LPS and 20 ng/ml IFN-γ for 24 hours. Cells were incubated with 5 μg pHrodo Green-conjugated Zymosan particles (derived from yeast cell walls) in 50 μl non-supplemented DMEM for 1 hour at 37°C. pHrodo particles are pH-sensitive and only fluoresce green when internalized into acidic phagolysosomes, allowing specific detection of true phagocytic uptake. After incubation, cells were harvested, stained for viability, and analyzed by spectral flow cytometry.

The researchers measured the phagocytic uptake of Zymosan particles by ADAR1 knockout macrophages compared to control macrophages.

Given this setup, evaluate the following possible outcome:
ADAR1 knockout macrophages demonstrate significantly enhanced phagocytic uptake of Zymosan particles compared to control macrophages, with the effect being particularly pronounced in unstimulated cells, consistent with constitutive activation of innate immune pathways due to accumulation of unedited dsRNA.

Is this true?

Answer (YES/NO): NO